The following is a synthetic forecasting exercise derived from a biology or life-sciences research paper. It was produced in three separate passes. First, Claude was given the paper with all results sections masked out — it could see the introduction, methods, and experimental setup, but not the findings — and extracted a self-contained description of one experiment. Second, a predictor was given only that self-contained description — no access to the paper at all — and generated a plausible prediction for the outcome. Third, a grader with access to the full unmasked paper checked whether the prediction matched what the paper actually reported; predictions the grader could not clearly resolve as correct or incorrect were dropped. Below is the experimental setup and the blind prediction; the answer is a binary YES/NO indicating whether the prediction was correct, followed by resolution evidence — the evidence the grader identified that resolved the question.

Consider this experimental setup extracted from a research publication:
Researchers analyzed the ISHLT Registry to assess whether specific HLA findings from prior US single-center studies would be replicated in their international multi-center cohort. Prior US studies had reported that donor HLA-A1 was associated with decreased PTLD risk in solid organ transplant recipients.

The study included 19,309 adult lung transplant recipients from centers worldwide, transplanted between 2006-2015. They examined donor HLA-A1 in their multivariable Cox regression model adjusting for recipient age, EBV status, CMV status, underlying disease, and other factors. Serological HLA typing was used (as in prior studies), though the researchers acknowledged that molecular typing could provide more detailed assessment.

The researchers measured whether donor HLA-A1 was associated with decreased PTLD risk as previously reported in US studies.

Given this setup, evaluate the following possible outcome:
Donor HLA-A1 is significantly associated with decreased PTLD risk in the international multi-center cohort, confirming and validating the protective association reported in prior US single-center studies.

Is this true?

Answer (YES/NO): NO